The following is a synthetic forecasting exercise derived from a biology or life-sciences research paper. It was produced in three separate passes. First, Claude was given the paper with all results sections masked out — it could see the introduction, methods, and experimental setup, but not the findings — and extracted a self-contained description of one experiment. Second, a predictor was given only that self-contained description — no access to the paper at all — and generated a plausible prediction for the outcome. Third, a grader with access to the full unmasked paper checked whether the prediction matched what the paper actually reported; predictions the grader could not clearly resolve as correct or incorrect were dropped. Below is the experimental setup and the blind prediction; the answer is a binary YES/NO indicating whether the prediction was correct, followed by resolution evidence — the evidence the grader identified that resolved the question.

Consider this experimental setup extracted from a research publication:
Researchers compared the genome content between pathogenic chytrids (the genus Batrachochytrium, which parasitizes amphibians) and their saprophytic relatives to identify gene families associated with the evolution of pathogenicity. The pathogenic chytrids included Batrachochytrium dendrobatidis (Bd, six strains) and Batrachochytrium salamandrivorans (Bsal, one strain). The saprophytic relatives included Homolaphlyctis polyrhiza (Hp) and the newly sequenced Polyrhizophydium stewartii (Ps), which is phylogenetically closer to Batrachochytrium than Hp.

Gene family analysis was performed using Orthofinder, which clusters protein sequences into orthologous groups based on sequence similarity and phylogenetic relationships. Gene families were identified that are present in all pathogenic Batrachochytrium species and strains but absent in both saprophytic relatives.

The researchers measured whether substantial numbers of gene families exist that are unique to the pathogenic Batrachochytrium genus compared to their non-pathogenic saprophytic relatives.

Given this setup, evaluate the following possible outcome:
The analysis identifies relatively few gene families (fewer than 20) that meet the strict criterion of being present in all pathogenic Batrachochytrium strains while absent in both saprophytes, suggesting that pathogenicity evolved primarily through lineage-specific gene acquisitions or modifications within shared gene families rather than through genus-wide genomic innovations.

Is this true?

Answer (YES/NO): NO